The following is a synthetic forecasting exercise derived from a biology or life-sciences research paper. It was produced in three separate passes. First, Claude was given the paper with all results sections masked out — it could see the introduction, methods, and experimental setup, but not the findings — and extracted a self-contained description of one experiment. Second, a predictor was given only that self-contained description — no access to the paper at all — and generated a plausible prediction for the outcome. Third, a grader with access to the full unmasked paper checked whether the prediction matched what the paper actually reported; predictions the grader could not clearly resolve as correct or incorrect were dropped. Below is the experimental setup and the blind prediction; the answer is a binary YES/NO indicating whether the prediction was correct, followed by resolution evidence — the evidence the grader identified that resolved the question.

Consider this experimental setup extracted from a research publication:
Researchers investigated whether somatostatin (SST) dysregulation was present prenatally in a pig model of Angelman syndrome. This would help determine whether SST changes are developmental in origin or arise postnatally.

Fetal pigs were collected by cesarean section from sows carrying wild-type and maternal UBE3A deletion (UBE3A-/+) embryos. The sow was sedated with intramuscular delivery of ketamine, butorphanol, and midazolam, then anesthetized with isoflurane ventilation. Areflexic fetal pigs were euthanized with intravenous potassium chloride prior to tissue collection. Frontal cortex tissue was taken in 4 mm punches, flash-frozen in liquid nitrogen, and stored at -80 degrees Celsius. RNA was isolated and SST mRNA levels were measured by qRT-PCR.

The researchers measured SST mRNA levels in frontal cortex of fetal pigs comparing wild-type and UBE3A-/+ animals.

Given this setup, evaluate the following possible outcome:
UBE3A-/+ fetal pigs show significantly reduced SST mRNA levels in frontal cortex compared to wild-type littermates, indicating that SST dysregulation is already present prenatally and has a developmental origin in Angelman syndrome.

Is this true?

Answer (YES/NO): NO